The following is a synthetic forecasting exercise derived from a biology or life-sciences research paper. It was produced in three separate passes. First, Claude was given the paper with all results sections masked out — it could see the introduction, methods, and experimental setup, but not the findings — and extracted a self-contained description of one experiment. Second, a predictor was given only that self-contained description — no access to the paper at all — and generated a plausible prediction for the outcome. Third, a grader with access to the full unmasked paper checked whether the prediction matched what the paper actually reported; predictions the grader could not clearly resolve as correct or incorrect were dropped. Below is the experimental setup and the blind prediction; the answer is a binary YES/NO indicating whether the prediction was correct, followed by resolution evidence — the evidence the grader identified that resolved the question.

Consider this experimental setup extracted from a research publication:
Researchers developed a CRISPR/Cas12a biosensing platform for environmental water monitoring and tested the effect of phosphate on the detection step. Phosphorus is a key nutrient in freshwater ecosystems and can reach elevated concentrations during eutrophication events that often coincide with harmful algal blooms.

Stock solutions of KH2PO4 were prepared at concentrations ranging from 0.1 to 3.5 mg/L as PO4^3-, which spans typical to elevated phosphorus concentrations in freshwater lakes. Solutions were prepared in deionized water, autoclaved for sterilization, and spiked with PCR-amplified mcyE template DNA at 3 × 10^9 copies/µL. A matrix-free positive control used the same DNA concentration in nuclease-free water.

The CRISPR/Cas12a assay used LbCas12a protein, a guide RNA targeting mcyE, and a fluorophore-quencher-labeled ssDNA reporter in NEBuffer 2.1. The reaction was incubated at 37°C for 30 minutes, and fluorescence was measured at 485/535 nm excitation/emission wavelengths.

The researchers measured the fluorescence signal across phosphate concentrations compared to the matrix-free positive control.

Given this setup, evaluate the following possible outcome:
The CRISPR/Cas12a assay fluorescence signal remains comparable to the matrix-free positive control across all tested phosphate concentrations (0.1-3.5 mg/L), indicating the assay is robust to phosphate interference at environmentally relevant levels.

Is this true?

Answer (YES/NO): YES